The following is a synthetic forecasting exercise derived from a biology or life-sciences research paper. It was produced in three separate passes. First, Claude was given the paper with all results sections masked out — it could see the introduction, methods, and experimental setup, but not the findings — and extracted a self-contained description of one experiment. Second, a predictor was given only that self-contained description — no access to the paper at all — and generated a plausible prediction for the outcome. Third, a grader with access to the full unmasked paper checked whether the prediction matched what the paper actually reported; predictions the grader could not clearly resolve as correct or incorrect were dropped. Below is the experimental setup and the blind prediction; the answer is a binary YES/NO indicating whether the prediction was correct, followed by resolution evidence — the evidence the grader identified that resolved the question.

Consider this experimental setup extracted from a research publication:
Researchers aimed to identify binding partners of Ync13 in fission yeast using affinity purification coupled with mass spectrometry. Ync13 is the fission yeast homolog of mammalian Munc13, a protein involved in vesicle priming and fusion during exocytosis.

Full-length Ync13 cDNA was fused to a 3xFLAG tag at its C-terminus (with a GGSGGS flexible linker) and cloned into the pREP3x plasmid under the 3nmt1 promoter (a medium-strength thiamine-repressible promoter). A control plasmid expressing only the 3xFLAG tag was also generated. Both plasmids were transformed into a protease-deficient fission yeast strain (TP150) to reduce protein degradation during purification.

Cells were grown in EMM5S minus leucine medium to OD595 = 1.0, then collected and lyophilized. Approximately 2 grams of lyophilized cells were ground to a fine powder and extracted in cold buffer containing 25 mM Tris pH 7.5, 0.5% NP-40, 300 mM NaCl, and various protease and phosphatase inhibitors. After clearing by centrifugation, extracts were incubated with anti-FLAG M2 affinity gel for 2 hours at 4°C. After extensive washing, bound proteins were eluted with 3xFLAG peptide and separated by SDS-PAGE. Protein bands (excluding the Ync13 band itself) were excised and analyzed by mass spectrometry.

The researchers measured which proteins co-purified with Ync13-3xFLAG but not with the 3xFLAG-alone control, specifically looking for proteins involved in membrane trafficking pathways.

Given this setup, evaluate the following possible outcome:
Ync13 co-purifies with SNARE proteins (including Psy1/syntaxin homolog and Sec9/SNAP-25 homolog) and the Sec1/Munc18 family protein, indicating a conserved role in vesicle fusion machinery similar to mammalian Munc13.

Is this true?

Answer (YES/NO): NO